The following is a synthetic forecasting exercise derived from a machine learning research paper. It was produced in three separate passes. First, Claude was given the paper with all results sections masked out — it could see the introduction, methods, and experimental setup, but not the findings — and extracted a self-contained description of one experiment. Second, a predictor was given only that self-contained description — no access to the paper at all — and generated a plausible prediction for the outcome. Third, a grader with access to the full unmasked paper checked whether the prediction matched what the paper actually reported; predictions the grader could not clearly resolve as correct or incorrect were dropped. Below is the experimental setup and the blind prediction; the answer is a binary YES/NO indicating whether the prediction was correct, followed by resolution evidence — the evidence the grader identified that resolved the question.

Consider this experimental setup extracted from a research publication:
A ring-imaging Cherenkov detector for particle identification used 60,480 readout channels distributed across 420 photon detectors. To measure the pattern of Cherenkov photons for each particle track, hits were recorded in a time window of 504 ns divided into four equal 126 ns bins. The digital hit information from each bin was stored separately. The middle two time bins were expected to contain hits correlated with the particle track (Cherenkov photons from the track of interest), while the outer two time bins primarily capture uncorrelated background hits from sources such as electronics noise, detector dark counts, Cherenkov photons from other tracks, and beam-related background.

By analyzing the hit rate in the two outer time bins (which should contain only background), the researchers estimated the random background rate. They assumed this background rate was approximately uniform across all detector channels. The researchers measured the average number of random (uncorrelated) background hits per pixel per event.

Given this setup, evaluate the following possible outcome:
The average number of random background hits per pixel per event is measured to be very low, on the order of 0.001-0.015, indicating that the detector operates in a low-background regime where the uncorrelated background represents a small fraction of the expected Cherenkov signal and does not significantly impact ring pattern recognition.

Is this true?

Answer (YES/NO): NO